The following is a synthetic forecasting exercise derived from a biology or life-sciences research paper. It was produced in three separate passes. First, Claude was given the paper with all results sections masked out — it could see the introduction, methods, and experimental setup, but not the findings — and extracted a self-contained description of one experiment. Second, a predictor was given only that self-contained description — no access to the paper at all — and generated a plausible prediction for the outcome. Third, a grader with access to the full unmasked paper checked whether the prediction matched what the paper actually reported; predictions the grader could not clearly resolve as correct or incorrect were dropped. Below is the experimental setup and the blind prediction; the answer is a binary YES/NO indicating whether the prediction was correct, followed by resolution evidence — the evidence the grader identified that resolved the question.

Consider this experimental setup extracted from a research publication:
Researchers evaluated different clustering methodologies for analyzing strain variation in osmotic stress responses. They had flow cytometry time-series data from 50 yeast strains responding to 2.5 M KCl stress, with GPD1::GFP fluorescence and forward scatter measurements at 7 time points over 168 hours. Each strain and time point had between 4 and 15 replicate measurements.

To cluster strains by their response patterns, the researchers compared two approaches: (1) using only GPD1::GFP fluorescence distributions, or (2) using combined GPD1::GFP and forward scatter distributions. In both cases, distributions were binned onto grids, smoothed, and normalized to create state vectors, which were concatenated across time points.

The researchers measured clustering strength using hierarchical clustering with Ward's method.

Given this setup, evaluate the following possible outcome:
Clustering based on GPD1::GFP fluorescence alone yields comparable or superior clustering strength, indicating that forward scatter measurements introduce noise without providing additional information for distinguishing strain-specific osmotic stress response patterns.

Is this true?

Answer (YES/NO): NO